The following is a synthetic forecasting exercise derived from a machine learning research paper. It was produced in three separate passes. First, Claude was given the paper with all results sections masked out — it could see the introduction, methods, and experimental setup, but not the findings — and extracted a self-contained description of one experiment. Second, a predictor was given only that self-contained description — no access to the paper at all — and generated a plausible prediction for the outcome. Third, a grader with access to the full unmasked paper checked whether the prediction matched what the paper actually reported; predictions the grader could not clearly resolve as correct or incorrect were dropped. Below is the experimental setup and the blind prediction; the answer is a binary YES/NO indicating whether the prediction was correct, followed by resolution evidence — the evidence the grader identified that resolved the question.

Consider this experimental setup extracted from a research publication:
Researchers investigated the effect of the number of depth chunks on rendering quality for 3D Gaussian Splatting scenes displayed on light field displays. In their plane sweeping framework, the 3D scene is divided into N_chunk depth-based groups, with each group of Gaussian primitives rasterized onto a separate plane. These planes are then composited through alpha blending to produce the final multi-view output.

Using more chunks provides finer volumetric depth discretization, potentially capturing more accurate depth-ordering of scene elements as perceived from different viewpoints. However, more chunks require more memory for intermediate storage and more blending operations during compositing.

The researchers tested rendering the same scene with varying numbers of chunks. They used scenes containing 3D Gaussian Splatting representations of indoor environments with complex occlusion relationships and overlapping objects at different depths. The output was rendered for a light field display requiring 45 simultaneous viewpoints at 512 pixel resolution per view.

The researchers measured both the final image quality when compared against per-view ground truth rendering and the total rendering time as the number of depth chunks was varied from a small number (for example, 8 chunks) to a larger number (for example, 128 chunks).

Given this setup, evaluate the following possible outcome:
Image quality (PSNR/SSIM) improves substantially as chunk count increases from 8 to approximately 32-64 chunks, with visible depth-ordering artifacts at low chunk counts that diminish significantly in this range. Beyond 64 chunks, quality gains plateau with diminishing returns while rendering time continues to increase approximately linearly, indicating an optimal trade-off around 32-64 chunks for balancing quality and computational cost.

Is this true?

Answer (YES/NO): NO